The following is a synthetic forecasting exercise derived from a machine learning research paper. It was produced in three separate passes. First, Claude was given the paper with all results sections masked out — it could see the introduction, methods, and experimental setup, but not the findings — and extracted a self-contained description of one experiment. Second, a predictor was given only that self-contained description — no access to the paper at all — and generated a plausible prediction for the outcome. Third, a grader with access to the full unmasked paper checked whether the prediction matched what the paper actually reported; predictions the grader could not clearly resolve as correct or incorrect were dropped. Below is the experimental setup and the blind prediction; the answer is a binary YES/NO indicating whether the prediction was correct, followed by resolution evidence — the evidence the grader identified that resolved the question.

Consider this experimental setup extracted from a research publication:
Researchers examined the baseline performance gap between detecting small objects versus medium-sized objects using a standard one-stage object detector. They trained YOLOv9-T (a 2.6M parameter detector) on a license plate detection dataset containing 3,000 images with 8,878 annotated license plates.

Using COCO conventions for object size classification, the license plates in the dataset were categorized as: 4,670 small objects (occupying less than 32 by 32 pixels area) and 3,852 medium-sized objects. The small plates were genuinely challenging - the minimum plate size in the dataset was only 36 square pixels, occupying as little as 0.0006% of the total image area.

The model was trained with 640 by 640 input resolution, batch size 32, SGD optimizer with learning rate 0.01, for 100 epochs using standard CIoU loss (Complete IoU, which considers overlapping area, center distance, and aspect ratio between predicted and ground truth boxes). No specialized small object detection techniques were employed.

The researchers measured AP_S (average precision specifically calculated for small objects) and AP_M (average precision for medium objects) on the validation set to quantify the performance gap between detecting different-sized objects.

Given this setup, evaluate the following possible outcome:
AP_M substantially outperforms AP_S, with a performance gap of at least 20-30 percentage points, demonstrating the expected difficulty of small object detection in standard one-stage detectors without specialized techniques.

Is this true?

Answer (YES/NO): YES